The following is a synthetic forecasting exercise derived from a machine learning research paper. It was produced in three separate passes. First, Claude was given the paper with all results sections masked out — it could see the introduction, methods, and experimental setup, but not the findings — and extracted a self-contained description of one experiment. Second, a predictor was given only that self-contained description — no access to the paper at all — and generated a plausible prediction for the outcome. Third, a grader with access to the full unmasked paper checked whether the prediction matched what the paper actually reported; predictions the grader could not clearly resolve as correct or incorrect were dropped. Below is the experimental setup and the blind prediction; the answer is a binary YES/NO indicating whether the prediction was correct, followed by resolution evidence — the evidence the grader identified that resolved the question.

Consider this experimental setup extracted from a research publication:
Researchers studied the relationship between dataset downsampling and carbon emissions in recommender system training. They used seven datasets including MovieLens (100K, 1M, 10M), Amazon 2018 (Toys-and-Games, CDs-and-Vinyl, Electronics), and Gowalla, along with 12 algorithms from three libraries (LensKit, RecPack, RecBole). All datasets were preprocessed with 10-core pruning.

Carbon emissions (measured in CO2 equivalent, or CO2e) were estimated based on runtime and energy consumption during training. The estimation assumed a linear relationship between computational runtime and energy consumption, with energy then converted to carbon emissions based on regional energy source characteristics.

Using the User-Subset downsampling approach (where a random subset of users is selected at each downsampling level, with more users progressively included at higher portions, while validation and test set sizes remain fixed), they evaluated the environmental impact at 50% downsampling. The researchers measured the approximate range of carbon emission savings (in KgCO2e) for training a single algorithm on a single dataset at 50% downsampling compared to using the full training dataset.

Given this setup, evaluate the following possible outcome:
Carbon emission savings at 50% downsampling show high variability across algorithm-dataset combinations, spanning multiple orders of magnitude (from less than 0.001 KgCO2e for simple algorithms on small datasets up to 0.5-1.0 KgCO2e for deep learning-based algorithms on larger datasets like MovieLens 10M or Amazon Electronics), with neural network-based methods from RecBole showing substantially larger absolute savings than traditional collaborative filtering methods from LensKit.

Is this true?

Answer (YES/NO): NO